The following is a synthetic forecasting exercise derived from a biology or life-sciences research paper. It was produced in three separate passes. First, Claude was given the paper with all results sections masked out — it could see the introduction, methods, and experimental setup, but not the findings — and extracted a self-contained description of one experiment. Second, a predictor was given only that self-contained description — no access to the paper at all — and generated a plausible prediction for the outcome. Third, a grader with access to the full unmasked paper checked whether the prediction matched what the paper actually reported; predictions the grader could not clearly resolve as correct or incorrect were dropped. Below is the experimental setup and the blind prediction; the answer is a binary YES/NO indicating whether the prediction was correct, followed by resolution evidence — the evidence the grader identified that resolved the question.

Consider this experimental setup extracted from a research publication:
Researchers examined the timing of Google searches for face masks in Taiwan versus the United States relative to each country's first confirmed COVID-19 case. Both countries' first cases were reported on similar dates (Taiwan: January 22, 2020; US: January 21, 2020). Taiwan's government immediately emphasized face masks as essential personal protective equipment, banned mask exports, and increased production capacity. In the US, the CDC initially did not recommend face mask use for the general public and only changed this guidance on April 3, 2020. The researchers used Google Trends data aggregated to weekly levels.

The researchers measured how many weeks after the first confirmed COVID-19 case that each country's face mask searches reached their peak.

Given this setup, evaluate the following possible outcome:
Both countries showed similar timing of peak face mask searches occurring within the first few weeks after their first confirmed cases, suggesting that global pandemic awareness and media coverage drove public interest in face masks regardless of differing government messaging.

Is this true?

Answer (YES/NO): NO